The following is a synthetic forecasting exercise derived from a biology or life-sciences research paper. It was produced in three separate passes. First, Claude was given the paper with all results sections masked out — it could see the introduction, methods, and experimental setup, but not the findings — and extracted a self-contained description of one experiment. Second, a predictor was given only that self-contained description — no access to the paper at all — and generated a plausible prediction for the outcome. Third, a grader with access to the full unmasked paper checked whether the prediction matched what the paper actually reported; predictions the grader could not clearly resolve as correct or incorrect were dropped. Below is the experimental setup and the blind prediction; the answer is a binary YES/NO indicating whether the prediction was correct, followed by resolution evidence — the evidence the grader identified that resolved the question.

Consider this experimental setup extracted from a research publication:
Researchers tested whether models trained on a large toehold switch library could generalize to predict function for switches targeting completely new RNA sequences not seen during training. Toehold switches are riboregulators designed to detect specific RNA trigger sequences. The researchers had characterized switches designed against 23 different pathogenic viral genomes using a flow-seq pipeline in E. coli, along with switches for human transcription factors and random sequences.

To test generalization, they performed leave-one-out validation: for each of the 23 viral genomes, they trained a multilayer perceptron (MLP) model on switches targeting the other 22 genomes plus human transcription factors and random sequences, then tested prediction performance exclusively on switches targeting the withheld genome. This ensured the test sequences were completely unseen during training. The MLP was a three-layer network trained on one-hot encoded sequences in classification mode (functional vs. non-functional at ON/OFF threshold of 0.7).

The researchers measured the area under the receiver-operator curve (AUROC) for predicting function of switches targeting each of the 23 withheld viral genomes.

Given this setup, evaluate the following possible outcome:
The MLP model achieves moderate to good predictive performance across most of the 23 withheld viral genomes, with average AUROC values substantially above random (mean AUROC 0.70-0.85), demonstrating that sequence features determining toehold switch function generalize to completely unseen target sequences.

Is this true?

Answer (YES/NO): NO